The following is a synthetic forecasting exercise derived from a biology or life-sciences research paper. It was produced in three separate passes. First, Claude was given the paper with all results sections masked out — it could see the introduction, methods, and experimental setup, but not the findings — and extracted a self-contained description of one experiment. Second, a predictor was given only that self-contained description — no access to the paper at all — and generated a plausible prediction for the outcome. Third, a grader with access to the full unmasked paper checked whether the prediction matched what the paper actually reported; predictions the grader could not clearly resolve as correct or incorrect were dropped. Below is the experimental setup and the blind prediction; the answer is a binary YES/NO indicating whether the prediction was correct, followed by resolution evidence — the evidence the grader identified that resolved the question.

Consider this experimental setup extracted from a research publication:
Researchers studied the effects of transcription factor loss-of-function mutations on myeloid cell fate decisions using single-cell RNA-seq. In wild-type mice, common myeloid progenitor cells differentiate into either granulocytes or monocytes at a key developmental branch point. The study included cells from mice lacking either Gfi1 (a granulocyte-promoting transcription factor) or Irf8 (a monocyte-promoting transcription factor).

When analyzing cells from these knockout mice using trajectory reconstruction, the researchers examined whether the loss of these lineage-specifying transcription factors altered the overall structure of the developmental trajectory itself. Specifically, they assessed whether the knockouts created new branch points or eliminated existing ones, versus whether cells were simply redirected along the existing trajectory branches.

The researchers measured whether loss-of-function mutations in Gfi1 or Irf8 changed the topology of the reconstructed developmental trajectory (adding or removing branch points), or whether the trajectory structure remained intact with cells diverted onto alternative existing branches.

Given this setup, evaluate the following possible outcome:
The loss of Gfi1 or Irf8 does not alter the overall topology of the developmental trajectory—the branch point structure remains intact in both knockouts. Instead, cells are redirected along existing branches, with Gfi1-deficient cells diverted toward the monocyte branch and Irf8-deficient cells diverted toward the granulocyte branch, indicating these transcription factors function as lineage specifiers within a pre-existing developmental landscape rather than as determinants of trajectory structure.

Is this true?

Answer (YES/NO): YES